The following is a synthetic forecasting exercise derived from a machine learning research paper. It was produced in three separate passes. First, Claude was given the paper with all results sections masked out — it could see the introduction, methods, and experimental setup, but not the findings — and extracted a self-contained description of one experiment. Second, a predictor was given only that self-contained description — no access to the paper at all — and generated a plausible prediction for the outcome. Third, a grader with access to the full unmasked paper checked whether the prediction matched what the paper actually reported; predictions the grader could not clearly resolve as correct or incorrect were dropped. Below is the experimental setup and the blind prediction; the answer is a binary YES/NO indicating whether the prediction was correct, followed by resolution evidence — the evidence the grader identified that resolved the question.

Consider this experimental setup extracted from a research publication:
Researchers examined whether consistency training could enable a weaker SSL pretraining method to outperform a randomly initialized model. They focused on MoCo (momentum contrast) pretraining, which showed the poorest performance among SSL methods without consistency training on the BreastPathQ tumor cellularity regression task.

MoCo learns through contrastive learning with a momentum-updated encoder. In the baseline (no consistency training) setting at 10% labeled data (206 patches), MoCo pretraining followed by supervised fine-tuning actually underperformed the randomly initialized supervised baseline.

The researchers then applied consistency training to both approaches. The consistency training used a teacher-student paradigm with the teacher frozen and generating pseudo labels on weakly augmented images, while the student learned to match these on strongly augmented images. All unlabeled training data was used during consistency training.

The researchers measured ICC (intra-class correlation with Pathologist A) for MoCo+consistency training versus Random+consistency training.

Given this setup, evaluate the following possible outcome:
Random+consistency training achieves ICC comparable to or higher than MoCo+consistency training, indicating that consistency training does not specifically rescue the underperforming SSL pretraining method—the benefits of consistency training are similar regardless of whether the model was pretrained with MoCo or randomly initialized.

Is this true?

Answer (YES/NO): NO